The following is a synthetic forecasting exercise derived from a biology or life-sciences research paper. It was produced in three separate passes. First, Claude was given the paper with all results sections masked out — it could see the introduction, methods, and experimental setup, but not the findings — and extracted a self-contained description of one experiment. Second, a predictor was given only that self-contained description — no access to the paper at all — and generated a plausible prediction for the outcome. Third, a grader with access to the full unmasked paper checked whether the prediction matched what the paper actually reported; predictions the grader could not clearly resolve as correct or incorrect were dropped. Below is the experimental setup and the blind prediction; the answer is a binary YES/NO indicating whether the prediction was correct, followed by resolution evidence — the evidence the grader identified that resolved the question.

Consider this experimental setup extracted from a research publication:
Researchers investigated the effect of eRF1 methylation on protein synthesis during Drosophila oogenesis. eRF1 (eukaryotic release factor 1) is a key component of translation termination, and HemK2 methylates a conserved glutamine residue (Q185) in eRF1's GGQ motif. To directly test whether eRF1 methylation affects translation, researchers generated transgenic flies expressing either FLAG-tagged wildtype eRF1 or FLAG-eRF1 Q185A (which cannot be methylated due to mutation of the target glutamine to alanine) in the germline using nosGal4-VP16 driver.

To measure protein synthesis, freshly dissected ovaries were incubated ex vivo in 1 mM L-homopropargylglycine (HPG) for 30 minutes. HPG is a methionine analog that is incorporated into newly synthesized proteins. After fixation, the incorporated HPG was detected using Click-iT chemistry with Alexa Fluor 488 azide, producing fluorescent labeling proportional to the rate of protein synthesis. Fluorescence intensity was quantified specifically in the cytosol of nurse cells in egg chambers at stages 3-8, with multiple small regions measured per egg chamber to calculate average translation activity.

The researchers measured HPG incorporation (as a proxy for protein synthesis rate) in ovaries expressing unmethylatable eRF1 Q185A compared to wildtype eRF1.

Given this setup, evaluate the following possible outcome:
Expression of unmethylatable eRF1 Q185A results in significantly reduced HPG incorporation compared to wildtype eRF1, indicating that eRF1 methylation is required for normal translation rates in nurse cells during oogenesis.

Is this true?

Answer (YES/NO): YES